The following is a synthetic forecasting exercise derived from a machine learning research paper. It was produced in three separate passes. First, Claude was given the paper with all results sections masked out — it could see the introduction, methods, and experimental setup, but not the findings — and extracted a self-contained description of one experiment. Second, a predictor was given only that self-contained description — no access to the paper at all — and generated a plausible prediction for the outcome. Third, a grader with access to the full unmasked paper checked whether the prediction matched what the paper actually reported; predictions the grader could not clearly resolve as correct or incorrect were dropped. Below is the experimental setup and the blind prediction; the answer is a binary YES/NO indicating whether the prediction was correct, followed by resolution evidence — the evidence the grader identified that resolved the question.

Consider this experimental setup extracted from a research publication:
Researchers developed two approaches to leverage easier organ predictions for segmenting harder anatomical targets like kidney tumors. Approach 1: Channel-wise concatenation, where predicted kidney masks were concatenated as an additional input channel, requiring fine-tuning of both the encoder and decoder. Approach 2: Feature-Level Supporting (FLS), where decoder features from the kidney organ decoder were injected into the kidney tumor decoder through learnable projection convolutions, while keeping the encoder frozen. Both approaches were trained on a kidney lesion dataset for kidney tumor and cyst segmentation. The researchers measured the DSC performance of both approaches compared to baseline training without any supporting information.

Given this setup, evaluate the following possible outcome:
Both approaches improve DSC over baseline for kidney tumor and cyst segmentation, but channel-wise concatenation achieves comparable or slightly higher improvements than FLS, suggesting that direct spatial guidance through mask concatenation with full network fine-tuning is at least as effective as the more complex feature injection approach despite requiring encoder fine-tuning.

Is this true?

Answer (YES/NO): NO